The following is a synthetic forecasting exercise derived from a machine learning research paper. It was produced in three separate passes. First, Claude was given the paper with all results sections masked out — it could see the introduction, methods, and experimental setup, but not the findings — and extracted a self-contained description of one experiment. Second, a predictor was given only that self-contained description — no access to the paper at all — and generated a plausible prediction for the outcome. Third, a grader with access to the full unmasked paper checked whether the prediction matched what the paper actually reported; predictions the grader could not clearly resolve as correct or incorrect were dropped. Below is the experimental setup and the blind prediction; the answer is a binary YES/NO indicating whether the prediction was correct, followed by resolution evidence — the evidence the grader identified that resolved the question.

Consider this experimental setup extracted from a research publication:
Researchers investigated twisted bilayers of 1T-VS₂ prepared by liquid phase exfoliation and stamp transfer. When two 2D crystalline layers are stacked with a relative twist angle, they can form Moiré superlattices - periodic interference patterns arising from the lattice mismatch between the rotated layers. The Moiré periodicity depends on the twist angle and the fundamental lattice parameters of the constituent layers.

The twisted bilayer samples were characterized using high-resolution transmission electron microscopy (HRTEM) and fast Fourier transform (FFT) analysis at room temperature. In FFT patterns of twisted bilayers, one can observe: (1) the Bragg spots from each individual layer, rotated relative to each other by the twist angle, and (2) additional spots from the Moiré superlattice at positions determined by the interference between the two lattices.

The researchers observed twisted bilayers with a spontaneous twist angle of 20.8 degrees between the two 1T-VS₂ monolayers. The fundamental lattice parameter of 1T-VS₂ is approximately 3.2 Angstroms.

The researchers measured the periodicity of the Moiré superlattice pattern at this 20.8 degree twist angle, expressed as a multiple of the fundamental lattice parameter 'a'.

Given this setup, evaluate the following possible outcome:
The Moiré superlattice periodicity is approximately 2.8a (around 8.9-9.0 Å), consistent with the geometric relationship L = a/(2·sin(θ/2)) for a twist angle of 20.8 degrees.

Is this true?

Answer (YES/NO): NO